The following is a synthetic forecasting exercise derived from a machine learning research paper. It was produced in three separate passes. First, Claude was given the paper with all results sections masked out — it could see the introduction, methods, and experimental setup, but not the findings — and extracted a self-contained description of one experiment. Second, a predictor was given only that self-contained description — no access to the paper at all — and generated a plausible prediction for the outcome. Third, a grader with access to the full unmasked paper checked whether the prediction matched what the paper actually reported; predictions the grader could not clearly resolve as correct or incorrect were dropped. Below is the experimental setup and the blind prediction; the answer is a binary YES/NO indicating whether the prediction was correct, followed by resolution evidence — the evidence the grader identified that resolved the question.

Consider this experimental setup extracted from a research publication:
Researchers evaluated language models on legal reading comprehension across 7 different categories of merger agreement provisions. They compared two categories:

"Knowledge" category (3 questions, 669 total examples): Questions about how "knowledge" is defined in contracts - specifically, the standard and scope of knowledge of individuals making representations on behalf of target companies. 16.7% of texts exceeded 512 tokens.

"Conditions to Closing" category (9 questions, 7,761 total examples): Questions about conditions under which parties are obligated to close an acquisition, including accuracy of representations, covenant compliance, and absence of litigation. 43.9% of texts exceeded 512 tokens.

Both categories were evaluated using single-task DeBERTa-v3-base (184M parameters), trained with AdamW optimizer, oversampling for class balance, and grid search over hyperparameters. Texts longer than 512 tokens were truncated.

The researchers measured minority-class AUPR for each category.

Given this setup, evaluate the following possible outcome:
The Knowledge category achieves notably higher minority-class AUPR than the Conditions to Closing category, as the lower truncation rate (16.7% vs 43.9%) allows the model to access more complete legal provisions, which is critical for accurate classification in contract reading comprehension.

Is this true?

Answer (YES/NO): YES